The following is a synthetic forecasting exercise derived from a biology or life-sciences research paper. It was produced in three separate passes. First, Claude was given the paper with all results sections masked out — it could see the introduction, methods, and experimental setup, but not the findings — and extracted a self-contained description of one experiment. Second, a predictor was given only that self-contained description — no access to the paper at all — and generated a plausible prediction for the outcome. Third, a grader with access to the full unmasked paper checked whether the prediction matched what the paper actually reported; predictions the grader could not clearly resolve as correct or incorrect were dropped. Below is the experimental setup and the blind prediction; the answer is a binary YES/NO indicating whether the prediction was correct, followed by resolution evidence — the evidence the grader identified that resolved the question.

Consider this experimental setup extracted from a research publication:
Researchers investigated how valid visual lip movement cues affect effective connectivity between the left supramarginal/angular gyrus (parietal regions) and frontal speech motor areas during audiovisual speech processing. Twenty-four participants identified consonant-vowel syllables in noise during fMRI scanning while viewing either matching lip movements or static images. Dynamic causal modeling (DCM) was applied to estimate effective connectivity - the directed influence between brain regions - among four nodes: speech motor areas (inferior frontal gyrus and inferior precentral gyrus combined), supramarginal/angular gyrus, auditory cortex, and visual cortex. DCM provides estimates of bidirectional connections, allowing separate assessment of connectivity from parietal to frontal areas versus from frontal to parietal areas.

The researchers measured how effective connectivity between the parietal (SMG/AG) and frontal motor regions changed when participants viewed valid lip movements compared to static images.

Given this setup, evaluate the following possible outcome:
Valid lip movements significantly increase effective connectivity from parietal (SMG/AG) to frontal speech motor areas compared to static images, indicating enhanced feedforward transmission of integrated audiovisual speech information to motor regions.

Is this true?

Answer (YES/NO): YES